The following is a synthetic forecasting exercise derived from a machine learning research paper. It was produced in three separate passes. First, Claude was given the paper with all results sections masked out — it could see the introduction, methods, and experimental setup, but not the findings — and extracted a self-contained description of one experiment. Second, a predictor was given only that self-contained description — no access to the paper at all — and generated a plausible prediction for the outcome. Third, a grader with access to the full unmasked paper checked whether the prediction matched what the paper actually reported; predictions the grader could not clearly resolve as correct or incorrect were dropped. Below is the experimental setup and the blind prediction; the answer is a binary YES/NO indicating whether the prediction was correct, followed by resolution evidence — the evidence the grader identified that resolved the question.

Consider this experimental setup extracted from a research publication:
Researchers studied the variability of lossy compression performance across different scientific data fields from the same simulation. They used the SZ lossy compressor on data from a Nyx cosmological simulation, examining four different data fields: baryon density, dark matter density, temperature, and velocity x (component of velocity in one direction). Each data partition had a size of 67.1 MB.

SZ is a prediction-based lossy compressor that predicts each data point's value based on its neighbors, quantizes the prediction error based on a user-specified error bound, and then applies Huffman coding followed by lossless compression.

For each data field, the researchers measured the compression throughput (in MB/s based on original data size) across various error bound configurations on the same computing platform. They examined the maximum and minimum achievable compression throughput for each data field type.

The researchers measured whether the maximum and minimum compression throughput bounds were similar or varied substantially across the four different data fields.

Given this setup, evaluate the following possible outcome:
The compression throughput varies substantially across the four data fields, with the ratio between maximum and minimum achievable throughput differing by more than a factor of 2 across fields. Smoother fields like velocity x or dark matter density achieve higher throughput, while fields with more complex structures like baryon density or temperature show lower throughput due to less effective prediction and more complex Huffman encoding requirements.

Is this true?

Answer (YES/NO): NO